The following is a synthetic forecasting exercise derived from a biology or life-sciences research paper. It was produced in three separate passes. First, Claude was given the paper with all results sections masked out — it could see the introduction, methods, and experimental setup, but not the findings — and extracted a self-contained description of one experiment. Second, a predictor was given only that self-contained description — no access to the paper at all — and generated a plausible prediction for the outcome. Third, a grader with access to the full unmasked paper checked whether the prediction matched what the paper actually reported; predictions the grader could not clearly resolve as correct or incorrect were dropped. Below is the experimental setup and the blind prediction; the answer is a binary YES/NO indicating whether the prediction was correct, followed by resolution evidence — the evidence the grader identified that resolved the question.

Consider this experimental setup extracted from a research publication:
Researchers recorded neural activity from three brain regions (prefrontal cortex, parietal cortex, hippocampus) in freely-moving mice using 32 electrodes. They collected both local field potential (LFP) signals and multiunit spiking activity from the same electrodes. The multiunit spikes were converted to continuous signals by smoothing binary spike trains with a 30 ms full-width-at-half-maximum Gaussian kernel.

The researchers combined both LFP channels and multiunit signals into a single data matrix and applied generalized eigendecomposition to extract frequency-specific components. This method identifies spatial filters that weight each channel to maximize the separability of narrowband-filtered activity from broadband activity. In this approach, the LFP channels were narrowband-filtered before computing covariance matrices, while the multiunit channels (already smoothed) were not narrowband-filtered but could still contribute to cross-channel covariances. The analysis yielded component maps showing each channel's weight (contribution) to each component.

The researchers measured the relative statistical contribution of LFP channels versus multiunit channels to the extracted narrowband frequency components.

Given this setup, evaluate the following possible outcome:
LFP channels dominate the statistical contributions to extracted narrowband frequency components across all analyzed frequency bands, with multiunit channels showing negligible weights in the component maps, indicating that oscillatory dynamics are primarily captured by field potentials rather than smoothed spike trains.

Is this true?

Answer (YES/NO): NO